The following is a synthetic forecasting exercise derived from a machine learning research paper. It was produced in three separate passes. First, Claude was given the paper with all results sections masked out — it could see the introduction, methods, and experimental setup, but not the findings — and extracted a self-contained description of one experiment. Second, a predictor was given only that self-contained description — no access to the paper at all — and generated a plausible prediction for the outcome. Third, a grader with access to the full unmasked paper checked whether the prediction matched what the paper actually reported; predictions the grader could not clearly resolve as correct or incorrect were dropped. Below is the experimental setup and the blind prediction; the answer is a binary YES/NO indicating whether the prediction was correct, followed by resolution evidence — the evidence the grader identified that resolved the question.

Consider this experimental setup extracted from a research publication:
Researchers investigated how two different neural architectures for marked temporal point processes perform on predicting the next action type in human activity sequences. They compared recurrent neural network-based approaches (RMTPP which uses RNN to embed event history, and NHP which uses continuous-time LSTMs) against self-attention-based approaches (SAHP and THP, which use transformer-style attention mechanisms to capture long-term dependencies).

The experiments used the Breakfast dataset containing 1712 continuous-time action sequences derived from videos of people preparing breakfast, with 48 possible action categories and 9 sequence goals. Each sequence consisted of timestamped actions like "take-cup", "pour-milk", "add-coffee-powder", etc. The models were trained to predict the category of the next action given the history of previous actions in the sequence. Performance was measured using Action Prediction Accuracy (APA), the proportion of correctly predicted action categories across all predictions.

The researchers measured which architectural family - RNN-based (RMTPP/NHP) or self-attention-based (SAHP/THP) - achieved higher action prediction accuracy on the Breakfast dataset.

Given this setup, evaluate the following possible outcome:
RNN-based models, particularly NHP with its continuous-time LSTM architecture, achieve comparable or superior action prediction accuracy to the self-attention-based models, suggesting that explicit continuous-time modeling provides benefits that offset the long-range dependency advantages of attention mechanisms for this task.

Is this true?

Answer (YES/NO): NO